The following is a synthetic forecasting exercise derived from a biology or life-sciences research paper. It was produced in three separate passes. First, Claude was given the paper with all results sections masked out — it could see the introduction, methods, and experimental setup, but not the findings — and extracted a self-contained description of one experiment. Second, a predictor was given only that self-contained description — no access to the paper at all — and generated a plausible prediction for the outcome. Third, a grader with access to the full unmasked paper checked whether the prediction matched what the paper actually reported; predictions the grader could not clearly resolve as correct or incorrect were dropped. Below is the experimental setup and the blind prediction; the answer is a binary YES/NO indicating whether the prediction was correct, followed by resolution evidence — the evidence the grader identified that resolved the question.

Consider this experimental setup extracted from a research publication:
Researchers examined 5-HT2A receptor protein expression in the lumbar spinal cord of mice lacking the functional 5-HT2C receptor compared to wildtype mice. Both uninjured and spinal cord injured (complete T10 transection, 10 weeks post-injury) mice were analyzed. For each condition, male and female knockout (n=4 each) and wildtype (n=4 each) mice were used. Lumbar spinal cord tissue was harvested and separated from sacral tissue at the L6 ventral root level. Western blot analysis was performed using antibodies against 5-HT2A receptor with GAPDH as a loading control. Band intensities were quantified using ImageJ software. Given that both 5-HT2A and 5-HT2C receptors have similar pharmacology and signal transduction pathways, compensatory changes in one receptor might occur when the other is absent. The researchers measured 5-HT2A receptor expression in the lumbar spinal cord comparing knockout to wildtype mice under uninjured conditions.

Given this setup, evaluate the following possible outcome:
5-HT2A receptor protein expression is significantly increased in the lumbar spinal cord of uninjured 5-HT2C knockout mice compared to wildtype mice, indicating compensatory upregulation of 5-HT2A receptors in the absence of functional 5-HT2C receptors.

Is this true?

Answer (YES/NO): NO